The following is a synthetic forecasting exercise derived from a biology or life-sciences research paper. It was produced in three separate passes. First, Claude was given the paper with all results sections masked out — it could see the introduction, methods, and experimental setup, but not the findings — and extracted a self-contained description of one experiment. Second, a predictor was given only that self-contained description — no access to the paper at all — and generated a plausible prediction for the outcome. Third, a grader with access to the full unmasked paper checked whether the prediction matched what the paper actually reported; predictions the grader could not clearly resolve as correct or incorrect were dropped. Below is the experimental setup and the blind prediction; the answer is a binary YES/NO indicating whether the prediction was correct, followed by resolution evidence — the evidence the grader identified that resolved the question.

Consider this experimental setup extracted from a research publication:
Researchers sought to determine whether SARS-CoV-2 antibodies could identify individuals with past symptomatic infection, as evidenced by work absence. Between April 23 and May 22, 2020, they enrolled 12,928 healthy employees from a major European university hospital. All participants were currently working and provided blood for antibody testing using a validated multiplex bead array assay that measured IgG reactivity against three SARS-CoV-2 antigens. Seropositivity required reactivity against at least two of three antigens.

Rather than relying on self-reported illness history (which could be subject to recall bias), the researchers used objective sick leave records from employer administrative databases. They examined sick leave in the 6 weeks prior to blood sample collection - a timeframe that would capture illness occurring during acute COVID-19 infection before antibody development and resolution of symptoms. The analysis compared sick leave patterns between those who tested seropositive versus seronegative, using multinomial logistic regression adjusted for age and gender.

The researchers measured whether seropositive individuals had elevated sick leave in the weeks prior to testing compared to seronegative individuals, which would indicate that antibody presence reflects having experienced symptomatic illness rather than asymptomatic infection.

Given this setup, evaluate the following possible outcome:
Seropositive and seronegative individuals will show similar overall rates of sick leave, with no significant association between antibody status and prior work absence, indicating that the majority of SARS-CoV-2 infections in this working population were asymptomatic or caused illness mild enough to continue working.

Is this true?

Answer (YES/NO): NO